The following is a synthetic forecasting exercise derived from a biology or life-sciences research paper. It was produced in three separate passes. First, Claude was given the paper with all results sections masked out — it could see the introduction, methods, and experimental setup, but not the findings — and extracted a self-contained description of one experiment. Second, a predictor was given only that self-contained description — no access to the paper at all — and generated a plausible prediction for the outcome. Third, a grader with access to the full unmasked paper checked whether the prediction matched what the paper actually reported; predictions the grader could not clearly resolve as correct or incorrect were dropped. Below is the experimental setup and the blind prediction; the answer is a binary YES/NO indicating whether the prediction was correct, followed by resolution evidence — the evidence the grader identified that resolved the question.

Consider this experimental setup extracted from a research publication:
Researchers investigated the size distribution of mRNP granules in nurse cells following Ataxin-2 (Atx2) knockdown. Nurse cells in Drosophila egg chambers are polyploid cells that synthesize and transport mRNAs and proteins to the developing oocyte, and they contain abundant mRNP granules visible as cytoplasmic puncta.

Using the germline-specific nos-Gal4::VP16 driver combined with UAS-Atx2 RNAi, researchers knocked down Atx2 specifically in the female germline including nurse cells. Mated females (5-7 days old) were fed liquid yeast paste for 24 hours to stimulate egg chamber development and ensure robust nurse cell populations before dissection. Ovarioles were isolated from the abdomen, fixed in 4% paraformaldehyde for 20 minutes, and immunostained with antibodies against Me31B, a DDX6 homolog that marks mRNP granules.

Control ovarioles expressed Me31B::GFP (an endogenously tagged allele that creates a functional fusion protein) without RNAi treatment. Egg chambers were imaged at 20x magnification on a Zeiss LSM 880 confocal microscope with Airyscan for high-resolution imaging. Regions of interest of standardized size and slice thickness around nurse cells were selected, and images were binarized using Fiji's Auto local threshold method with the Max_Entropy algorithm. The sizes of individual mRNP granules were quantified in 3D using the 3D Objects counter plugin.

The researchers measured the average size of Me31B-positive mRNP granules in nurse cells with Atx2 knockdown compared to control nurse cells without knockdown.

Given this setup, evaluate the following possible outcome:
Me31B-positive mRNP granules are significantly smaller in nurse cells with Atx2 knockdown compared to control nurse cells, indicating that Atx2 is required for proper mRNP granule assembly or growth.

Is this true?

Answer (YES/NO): YES